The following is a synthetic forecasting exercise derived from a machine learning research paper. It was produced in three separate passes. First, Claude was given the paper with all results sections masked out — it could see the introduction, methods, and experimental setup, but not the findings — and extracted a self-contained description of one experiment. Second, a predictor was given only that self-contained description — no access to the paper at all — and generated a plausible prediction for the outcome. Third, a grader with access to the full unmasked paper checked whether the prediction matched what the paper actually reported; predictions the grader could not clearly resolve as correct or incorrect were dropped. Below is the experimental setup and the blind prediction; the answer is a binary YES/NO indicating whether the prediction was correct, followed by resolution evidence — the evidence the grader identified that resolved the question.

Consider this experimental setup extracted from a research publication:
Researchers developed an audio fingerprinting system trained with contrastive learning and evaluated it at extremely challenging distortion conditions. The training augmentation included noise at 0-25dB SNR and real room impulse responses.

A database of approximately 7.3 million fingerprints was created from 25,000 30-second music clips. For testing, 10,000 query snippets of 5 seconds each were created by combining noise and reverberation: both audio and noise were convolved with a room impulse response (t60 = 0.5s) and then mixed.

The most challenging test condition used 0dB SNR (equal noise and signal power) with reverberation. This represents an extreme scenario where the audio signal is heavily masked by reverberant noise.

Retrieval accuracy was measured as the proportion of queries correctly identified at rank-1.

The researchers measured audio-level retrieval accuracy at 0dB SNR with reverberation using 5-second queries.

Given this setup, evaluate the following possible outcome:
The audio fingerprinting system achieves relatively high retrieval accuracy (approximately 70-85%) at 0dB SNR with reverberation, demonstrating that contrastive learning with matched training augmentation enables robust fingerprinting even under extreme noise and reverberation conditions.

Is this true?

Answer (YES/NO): YES